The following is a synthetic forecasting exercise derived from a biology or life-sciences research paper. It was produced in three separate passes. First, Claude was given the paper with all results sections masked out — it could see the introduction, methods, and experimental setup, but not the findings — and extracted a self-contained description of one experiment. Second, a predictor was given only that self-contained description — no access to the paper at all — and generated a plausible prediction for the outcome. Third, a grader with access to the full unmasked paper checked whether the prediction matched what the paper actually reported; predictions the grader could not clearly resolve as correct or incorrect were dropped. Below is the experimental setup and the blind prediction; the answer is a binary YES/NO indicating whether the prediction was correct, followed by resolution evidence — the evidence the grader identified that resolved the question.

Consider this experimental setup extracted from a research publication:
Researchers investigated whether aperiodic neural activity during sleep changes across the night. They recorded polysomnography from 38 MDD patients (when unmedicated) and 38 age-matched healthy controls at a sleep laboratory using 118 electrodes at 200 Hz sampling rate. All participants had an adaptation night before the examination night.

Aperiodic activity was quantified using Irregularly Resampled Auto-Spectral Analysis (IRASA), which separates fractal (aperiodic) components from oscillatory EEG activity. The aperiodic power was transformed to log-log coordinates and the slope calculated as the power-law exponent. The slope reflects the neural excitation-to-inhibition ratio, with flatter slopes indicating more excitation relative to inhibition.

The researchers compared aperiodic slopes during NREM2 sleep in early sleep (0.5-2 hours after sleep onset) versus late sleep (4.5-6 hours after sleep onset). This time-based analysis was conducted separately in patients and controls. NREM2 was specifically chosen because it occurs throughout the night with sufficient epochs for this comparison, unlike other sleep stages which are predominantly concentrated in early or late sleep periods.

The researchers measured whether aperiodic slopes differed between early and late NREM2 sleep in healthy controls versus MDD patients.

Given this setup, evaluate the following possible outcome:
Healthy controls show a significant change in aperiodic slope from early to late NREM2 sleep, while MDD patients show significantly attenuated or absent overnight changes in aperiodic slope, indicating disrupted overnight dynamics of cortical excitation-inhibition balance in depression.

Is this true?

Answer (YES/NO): NO